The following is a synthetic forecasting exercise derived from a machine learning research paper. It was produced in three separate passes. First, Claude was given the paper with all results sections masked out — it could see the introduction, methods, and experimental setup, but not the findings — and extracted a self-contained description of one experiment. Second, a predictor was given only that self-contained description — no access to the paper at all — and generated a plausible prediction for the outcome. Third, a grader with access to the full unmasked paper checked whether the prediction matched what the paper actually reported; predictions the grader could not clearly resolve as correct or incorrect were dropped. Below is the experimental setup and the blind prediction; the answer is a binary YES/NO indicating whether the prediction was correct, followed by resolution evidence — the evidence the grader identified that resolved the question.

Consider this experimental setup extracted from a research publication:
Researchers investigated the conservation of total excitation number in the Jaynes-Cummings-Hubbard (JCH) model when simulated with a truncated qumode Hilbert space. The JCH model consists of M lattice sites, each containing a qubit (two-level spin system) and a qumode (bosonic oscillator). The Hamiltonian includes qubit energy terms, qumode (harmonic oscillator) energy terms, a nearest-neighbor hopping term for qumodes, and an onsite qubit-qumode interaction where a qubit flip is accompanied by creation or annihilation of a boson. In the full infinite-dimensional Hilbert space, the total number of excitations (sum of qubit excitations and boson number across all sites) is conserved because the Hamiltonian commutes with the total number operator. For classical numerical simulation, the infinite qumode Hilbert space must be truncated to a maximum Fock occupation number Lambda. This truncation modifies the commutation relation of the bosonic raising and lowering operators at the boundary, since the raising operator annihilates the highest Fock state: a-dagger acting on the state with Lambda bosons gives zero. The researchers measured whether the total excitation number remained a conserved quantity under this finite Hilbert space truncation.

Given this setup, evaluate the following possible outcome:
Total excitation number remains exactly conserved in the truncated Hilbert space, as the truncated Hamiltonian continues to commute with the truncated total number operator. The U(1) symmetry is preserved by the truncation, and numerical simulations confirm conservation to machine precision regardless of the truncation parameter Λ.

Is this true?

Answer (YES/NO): YES